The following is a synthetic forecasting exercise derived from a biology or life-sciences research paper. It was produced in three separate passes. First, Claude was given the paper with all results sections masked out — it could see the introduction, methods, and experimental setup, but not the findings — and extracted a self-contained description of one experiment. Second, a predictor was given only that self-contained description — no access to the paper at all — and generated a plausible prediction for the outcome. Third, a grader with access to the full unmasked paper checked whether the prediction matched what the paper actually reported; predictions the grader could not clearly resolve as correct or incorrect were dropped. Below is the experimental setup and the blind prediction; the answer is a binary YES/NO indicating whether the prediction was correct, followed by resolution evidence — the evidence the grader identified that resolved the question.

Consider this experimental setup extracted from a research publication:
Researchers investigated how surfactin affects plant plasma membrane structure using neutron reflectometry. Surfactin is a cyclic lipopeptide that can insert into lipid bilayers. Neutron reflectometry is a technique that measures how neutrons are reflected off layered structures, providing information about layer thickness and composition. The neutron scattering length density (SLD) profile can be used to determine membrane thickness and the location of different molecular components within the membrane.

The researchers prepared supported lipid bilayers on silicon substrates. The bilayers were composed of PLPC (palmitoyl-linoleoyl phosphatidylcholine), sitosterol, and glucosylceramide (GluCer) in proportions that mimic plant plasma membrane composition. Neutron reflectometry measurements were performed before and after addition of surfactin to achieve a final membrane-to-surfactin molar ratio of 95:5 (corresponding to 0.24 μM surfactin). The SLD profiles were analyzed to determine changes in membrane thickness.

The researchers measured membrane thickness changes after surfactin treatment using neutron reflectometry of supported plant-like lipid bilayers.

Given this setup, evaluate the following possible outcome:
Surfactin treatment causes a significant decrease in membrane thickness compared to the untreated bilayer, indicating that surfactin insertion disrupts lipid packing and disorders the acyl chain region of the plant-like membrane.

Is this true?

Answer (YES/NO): NO